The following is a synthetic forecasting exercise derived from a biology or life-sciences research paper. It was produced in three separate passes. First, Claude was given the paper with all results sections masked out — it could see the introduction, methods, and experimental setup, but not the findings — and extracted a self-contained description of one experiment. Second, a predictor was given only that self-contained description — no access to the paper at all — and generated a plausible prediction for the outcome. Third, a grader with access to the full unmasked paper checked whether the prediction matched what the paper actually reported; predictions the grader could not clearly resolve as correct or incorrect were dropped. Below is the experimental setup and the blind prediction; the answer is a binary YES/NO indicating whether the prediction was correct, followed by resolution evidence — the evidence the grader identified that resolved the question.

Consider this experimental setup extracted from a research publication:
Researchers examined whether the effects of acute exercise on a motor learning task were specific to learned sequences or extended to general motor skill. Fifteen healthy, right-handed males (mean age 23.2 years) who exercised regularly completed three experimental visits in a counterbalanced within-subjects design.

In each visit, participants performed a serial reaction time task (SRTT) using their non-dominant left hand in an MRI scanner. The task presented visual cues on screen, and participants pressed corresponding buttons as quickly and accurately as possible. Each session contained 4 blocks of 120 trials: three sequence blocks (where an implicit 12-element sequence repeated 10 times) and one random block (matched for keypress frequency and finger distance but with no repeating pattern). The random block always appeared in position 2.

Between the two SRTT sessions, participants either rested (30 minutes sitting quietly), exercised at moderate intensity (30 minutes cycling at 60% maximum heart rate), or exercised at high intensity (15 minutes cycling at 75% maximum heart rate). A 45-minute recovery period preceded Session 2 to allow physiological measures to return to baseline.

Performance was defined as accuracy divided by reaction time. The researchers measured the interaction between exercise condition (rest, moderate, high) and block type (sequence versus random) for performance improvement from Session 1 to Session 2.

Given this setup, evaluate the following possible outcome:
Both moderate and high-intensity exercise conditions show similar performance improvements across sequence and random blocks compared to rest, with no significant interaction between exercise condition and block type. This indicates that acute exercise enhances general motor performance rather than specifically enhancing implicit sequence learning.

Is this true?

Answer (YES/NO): NO